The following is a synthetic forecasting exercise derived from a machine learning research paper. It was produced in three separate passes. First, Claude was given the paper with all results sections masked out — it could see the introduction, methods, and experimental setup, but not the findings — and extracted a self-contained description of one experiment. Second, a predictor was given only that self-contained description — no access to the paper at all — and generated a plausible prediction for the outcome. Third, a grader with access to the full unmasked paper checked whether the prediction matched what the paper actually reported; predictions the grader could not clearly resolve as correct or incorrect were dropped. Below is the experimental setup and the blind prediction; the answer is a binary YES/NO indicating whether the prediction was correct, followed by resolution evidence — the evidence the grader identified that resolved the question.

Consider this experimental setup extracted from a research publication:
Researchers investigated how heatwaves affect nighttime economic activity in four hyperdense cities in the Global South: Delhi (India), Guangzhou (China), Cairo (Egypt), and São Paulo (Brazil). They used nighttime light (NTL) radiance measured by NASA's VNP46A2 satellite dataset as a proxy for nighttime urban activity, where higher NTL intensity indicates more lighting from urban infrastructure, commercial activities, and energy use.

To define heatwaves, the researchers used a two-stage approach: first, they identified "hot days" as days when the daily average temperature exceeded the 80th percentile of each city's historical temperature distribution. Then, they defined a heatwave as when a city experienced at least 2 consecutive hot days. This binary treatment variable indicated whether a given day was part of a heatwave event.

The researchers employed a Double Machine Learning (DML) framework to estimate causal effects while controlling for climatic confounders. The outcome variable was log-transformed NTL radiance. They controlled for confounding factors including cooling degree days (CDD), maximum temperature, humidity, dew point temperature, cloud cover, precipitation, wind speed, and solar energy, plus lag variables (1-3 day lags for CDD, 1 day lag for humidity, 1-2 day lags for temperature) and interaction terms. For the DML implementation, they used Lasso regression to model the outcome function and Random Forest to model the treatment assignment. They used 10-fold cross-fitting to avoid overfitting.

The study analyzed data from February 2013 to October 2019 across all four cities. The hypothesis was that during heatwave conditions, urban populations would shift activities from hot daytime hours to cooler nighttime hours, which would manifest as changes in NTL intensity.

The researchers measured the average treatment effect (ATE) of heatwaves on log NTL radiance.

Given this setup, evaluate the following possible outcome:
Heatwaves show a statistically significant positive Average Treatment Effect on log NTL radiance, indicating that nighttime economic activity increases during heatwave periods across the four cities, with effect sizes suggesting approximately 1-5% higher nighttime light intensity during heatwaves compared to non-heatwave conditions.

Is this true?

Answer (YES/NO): NO